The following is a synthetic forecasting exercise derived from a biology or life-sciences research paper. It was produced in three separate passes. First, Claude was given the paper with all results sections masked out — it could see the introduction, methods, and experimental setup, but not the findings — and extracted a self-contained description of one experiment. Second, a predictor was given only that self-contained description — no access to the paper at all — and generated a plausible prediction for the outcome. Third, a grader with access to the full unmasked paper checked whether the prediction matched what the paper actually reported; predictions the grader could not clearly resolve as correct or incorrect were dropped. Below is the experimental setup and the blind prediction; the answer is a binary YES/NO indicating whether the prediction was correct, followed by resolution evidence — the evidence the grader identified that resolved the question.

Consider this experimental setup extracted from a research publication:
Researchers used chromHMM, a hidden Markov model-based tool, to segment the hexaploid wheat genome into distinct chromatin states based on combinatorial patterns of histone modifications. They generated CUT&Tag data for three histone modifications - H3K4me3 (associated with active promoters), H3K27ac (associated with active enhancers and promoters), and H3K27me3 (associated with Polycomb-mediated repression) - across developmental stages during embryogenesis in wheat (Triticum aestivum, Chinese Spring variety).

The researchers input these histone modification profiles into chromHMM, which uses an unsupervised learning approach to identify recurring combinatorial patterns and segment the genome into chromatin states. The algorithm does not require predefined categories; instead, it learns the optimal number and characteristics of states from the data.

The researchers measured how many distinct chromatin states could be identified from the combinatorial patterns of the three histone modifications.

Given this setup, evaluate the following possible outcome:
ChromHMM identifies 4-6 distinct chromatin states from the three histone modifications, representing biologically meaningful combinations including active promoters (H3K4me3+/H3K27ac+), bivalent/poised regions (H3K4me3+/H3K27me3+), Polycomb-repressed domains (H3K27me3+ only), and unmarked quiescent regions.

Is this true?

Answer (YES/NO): NO